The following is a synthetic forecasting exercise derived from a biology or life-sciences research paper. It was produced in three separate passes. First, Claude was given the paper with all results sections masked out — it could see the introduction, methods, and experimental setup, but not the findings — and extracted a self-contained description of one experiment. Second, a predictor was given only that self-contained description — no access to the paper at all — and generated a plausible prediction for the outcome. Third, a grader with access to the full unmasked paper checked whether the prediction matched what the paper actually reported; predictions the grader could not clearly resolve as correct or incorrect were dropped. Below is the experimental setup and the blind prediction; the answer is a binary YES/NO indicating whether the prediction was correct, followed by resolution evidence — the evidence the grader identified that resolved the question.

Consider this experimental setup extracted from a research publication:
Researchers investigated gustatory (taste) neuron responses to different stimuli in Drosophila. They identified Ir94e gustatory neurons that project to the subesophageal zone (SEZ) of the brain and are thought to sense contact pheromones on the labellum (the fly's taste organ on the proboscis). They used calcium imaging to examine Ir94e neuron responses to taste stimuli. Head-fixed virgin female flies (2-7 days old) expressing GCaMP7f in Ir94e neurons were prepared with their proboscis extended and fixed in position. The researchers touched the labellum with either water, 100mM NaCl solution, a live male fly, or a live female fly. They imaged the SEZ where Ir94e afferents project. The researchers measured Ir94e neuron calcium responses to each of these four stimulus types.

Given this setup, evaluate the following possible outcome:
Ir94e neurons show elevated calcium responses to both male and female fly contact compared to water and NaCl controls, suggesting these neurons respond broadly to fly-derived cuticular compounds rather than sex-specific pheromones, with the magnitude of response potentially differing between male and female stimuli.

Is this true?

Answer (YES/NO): NO